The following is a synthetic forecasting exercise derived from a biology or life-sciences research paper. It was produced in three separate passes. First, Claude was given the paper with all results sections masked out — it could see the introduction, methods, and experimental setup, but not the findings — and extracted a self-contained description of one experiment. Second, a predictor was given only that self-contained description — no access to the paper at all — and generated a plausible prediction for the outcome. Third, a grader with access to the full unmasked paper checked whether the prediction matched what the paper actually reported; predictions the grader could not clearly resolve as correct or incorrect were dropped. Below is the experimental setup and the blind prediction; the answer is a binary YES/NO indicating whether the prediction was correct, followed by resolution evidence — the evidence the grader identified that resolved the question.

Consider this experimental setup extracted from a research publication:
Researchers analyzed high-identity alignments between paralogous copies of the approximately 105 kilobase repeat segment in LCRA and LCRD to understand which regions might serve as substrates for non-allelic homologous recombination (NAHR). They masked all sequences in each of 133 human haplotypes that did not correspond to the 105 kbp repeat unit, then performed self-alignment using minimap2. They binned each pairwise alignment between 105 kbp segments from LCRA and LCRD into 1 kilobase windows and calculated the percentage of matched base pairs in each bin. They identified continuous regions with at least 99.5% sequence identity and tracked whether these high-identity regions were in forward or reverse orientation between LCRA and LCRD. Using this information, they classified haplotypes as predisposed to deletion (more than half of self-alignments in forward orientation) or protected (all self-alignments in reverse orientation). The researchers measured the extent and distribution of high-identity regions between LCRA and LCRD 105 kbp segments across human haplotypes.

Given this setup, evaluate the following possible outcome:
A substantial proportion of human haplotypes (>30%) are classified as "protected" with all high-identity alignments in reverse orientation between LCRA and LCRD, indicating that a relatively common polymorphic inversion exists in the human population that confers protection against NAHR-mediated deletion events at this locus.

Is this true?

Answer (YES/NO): NO